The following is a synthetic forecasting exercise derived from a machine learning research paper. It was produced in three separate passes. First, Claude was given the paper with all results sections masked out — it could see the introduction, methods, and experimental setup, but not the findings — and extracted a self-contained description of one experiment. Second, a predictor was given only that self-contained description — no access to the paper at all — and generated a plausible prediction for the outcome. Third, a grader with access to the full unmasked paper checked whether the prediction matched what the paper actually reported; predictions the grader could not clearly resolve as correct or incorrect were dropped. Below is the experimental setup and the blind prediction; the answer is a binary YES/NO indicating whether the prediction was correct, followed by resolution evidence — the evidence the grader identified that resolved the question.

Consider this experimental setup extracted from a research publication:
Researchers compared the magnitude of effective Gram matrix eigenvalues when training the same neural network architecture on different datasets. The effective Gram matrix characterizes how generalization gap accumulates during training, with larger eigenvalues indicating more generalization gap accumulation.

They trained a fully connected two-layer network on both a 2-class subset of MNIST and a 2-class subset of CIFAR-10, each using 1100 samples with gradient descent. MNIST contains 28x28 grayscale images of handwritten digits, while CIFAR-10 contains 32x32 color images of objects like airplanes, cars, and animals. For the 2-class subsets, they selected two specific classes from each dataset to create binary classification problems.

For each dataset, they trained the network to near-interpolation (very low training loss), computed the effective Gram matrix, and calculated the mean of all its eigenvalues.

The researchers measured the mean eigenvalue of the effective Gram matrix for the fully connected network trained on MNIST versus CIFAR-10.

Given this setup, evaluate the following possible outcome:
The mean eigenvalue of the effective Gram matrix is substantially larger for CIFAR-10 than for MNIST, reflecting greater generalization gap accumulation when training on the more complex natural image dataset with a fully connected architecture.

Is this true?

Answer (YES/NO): YES